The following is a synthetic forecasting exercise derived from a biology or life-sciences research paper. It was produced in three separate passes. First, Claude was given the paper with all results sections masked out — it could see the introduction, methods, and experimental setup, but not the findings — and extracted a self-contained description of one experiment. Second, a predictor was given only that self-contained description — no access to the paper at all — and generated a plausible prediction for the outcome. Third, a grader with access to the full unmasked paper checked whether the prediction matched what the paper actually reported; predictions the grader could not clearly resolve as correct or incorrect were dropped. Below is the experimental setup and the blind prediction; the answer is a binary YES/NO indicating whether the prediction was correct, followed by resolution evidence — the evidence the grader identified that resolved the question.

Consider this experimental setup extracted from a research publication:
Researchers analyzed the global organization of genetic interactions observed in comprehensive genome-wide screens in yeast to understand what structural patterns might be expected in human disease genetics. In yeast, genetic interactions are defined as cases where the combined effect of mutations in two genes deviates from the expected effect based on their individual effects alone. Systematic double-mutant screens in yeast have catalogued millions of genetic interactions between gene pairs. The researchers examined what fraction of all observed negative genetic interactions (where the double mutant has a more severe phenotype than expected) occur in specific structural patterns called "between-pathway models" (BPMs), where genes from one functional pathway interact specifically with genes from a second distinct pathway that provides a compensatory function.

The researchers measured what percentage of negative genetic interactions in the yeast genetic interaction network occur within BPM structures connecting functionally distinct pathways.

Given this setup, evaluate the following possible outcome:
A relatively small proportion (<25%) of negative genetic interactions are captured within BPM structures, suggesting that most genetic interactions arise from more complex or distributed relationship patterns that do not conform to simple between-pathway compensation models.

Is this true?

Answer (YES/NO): NO